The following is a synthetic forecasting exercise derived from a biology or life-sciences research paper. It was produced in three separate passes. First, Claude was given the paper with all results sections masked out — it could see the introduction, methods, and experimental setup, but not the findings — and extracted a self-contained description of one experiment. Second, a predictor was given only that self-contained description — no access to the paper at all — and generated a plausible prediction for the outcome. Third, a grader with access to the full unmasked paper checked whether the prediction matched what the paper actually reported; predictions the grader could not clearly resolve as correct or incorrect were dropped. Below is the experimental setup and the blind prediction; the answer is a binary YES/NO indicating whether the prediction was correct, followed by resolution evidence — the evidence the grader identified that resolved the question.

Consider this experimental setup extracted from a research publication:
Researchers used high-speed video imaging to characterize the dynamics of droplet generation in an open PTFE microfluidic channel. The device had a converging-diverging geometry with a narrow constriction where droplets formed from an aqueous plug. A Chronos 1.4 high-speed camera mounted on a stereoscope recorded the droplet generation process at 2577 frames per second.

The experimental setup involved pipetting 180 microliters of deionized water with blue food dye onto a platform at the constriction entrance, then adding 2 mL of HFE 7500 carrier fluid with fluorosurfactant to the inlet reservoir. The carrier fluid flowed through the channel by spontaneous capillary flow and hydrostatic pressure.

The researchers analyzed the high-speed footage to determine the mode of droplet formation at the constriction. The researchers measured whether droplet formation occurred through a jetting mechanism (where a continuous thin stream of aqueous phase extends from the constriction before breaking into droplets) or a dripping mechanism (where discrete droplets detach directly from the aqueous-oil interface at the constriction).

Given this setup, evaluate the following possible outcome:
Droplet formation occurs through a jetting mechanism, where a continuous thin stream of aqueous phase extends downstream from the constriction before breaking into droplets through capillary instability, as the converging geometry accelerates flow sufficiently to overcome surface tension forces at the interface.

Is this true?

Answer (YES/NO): NO